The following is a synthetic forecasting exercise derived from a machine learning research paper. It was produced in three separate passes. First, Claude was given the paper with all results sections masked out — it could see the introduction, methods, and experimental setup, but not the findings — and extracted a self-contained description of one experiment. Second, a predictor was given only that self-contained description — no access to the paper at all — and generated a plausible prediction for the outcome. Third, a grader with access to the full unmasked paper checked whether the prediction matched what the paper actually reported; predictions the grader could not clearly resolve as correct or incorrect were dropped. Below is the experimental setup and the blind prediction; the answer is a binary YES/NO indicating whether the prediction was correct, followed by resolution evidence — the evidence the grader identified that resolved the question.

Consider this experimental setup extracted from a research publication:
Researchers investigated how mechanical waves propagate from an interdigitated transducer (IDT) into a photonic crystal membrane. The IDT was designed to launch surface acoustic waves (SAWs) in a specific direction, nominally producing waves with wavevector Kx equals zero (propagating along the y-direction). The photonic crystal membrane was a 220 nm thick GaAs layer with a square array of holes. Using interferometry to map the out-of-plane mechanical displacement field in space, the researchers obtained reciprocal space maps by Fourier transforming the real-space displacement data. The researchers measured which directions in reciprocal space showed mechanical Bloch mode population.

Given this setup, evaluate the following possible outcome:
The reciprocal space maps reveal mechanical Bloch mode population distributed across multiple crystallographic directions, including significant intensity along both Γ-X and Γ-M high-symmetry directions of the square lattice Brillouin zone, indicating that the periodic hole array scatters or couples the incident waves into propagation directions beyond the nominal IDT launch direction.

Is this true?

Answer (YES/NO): YES